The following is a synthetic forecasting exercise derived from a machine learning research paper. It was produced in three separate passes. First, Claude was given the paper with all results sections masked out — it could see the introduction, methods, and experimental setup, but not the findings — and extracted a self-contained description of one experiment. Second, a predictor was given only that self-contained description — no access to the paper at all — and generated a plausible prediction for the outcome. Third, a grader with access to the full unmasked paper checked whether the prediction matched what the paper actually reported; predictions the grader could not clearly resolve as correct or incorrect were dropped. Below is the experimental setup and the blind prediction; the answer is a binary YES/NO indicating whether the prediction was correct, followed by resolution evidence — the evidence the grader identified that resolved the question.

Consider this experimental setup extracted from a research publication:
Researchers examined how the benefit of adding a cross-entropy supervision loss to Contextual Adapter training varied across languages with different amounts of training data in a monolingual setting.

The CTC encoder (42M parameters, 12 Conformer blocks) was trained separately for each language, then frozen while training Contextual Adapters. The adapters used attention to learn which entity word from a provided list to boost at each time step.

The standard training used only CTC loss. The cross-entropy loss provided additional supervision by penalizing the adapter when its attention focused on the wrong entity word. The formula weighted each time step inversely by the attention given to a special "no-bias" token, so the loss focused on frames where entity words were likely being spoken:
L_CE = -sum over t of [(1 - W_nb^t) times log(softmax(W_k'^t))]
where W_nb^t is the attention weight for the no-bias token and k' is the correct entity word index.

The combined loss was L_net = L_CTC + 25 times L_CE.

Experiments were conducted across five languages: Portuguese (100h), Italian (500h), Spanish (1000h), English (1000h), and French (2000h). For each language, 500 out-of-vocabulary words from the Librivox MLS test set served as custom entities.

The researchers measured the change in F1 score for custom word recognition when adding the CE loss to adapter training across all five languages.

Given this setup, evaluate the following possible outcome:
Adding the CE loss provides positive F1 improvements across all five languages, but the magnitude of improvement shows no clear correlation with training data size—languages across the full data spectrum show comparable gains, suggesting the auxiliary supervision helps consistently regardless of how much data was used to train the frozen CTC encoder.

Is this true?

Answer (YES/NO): NO